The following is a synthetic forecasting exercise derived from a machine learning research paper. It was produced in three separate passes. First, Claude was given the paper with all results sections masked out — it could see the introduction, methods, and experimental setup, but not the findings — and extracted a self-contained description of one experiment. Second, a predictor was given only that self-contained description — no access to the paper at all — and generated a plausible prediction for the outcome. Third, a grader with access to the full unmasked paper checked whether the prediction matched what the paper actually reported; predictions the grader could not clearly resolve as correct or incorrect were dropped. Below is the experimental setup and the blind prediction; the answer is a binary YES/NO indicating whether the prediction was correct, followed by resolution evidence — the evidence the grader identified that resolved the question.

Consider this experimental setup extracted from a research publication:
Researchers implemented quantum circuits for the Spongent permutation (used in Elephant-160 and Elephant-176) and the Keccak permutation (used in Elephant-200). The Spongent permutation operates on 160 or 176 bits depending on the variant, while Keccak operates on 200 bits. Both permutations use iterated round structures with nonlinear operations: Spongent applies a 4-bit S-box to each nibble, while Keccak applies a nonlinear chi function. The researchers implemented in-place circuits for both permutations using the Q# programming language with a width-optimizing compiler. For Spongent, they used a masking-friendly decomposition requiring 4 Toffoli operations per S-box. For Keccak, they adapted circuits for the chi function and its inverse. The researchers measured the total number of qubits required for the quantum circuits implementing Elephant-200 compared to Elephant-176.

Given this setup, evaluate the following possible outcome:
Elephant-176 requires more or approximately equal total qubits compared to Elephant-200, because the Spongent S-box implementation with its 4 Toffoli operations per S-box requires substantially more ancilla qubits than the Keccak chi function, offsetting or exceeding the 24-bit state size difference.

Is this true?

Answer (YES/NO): NO